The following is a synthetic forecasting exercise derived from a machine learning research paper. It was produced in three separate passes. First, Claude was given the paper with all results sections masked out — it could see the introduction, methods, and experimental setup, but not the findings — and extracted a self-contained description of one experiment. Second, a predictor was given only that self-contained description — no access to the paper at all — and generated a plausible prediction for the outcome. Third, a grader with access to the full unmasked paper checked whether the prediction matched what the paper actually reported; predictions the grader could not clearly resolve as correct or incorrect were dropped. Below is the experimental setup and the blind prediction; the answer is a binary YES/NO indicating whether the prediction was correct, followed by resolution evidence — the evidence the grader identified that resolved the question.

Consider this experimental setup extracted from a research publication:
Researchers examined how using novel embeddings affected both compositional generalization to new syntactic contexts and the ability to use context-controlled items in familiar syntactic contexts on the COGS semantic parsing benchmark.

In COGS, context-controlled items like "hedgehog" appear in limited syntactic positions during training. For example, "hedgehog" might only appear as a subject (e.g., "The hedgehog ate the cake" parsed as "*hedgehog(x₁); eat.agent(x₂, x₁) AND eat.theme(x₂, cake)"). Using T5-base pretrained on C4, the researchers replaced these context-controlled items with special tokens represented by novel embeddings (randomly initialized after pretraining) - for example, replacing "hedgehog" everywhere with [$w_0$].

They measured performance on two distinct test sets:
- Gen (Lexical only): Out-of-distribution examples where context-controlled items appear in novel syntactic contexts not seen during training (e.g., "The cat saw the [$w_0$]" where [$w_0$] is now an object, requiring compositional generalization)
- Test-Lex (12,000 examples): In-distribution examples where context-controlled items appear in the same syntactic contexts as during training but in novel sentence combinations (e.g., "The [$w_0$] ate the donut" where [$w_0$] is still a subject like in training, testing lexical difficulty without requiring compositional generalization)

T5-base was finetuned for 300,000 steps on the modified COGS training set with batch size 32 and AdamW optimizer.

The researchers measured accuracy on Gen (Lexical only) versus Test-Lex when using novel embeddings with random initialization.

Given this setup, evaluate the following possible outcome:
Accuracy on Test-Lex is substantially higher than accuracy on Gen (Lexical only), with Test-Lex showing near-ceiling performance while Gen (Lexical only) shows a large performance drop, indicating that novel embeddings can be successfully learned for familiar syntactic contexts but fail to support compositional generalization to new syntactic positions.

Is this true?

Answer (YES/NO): NO